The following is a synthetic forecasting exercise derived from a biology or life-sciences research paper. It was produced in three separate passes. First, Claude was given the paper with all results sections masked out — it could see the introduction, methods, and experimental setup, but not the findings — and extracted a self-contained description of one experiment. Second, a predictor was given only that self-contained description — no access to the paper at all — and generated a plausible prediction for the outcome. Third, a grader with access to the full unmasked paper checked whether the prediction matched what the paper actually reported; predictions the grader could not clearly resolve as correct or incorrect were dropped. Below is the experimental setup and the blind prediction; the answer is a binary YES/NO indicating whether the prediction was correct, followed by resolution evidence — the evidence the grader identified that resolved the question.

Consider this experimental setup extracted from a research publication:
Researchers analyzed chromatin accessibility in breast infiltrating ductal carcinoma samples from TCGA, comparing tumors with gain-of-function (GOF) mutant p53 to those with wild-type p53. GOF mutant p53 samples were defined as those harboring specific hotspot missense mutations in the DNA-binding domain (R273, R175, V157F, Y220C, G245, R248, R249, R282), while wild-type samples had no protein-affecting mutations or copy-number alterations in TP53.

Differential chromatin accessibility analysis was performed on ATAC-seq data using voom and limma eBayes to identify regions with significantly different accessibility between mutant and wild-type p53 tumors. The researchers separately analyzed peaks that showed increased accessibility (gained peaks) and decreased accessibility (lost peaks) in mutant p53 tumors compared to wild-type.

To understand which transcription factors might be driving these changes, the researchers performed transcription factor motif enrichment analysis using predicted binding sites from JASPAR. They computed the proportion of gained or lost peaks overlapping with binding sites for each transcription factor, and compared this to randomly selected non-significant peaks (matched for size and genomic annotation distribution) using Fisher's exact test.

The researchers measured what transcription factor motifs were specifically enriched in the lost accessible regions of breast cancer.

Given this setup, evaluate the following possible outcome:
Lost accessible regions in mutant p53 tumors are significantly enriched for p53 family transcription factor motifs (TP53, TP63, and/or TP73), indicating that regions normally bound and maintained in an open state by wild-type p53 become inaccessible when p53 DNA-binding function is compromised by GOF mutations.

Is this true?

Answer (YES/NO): NO